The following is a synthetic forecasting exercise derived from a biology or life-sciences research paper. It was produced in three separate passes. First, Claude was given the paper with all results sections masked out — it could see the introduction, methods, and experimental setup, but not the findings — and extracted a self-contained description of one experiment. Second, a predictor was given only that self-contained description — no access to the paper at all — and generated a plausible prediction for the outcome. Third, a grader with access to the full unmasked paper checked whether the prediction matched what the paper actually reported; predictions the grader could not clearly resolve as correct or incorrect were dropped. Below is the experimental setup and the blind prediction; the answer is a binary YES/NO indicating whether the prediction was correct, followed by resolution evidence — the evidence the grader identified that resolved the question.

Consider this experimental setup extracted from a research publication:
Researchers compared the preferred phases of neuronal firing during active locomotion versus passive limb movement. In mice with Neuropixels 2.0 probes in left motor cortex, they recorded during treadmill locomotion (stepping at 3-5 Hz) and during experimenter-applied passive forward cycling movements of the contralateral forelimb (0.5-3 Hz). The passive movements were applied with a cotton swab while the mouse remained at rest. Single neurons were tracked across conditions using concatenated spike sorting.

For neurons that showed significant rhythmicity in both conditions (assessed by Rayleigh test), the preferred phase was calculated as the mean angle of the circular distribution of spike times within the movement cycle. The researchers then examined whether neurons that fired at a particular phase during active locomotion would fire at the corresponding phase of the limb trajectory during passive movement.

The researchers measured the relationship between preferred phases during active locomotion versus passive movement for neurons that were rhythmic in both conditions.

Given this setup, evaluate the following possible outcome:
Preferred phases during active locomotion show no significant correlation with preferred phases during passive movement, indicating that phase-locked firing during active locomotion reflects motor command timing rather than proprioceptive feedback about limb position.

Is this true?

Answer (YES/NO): YES